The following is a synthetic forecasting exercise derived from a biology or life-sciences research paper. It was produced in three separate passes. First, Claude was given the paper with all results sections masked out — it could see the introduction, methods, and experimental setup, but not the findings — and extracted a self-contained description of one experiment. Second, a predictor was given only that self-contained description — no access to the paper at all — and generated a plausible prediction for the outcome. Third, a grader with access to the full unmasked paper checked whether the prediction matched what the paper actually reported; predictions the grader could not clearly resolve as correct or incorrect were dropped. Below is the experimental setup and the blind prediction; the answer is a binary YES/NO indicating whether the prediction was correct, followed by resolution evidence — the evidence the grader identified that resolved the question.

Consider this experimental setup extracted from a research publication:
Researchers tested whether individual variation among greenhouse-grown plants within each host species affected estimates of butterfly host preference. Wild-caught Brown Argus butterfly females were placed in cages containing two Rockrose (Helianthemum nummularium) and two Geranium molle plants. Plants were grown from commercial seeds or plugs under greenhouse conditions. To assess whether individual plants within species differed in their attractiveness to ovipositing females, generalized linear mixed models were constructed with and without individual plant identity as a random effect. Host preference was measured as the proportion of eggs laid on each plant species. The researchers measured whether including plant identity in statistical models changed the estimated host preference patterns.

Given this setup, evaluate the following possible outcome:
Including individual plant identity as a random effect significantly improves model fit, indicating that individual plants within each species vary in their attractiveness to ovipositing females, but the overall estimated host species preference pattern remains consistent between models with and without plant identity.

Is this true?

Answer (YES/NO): NO